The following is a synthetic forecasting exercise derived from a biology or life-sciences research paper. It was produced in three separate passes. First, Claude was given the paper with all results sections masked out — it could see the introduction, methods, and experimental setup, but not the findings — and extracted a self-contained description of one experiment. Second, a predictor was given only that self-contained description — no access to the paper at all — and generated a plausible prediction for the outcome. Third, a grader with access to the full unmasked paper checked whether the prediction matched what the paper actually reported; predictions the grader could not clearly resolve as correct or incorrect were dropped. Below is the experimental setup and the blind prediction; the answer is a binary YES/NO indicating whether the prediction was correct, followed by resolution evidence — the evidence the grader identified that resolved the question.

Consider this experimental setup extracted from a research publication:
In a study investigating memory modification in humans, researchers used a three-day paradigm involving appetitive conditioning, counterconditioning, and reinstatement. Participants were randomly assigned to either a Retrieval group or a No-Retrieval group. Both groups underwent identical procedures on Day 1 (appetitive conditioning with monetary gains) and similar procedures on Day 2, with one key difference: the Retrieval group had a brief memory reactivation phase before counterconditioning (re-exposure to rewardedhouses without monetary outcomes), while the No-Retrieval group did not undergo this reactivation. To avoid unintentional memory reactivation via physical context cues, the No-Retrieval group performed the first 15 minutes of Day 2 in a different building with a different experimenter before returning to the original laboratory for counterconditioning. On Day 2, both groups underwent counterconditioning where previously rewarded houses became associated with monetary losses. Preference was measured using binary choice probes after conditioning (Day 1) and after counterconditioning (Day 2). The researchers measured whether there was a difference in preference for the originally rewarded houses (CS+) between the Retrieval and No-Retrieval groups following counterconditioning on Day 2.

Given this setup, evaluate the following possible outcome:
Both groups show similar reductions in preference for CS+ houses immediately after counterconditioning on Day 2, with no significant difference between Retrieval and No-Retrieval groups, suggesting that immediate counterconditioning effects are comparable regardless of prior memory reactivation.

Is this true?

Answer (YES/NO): YES